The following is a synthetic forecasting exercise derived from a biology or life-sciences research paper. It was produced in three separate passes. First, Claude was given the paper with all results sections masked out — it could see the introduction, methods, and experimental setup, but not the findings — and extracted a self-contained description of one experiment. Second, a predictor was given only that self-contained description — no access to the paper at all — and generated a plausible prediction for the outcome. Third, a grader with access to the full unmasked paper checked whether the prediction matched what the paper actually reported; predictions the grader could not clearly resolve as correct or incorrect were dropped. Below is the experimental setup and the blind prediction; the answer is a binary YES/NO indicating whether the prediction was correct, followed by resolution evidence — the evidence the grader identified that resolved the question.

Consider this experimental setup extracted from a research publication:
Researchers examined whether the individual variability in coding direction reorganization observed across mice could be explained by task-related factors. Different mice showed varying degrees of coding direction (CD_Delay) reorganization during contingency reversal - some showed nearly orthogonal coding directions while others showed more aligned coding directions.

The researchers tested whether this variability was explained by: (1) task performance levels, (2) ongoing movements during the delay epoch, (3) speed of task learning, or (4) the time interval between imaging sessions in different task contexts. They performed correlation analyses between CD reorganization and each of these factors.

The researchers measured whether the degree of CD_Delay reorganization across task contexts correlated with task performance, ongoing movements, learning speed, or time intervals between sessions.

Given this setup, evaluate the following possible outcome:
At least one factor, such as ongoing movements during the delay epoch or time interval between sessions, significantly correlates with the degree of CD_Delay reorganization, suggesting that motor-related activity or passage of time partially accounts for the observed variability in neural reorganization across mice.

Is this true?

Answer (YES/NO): NO